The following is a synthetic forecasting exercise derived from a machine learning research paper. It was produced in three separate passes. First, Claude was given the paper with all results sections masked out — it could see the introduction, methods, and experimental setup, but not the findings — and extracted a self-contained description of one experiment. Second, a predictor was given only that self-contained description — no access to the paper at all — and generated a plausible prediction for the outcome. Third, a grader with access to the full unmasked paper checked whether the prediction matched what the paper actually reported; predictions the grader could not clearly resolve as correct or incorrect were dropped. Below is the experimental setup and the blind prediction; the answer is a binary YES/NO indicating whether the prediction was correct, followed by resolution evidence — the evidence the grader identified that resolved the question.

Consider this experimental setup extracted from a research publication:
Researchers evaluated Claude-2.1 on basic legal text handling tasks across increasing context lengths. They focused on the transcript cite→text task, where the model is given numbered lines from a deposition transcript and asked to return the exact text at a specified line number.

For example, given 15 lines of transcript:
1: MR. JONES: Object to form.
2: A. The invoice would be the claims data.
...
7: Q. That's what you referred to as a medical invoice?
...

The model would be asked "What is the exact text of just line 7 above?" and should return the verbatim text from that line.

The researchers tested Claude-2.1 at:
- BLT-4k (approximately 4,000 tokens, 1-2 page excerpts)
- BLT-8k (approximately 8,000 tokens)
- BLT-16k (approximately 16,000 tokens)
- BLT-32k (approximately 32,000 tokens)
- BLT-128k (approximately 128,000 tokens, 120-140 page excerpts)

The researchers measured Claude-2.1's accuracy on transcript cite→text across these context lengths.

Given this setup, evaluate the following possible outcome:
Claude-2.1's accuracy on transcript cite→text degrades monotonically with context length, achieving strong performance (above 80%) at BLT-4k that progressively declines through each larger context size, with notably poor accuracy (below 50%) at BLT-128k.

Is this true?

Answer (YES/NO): NO